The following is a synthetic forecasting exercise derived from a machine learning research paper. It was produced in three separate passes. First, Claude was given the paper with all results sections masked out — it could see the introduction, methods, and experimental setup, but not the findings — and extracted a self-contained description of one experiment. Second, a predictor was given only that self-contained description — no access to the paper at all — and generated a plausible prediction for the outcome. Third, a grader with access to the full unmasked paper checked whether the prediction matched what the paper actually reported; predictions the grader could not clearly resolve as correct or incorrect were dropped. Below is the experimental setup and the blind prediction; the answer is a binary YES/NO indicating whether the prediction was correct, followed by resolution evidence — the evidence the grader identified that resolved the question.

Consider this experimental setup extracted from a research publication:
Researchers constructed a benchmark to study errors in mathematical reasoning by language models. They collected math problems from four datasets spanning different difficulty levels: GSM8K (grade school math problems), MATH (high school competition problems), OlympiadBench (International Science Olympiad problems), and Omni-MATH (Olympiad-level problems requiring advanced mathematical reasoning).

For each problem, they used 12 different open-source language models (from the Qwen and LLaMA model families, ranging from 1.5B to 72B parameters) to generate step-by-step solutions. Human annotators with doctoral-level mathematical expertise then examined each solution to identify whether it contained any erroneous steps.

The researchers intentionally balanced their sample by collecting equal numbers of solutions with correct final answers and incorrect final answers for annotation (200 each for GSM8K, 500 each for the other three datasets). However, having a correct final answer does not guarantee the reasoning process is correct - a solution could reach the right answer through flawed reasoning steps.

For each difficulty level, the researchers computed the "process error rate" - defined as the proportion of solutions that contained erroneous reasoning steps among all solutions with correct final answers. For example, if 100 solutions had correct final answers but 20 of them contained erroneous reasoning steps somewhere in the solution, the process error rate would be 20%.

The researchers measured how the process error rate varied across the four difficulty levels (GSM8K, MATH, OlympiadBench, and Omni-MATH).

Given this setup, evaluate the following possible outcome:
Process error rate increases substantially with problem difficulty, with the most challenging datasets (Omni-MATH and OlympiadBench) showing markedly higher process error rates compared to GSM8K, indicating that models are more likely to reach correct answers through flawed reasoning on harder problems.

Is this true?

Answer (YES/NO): YES